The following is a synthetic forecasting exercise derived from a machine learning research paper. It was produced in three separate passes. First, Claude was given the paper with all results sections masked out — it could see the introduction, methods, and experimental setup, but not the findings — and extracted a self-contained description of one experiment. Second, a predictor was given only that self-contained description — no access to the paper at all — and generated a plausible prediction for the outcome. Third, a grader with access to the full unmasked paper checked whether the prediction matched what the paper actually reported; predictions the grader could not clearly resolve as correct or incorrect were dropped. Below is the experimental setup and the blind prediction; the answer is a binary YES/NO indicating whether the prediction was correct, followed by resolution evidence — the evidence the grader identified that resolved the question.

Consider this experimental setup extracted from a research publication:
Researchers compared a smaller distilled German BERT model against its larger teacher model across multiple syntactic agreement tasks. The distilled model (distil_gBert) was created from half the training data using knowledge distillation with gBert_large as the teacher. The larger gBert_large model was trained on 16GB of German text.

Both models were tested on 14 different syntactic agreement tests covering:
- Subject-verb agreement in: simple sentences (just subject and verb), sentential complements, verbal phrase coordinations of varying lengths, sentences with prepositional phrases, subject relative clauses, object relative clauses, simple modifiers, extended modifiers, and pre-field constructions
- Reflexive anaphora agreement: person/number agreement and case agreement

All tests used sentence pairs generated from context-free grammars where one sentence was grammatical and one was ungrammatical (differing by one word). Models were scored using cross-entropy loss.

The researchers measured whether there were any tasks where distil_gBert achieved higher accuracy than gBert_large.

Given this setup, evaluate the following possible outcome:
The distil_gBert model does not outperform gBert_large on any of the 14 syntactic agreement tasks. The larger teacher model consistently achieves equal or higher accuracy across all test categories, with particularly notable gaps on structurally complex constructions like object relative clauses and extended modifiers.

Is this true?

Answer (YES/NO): NO